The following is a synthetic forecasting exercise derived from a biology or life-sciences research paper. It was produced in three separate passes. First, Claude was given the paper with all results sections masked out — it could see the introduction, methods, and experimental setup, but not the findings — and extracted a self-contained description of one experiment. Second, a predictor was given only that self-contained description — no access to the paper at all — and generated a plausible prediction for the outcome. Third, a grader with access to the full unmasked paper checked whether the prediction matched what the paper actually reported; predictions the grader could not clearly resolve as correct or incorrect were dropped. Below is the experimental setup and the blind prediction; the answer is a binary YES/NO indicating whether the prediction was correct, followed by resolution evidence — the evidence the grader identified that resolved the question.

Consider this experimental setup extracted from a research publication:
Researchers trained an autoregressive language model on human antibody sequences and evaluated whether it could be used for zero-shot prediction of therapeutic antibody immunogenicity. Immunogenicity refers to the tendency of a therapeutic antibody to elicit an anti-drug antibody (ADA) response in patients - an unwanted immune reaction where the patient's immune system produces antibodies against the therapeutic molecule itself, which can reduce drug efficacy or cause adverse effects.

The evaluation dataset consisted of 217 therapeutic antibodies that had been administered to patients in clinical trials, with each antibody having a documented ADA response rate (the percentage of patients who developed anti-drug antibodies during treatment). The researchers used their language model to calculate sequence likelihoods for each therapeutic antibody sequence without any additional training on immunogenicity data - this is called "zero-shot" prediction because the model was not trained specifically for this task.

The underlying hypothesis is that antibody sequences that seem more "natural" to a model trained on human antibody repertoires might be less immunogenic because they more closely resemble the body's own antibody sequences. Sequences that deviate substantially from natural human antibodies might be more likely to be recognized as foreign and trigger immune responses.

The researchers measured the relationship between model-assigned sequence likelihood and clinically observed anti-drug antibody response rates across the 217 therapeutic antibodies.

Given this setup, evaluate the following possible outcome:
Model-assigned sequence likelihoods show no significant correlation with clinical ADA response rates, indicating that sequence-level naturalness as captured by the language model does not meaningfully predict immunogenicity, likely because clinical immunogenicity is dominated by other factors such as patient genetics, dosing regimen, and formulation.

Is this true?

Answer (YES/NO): NO